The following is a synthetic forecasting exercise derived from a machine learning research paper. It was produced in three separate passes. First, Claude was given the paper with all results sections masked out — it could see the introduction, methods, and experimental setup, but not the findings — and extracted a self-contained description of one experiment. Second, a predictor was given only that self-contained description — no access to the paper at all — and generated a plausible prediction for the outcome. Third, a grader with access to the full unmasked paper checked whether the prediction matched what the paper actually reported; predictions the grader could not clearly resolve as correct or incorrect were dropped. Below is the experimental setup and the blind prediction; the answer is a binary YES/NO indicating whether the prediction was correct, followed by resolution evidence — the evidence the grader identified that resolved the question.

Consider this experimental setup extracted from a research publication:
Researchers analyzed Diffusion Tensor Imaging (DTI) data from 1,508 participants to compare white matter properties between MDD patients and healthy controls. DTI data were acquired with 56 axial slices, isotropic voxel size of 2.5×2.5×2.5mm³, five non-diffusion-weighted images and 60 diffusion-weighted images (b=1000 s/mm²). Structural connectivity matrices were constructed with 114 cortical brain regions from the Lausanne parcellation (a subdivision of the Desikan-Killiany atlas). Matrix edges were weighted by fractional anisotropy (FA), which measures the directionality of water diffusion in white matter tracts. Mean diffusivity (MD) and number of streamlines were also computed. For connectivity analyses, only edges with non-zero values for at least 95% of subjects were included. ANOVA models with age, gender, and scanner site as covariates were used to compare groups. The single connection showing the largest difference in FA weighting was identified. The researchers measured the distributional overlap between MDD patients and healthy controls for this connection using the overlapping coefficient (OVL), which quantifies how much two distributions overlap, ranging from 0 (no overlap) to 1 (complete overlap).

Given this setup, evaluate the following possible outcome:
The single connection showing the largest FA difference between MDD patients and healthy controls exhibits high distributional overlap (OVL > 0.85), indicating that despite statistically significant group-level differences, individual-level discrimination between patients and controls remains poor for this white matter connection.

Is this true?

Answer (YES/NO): YES